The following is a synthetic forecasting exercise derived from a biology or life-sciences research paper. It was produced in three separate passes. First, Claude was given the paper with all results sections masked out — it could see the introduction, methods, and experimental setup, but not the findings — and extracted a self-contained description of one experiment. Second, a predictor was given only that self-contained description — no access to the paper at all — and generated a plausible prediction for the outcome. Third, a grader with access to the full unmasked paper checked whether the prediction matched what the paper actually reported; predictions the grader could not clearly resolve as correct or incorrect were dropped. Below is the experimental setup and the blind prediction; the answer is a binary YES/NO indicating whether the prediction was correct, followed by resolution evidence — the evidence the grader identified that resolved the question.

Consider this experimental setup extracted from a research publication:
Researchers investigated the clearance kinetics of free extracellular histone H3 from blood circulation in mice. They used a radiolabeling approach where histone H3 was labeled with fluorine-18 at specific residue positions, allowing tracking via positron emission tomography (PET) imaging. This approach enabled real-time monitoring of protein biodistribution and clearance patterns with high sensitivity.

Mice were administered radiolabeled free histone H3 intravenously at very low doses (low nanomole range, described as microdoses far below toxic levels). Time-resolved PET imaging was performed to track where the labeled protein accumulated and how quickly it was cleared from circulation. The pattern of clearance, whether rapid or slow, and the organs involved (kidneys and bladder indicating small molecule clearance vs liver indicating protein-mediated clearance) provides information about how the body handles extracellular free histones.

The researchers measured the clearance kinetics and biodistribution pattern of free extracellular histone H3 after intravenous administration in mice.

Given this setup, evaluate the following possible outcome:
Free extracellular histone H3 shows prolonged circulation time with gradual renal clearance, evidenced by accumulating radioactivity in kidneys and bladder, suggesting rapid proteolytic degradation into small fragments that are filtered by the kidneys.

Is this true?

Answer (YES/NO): NO